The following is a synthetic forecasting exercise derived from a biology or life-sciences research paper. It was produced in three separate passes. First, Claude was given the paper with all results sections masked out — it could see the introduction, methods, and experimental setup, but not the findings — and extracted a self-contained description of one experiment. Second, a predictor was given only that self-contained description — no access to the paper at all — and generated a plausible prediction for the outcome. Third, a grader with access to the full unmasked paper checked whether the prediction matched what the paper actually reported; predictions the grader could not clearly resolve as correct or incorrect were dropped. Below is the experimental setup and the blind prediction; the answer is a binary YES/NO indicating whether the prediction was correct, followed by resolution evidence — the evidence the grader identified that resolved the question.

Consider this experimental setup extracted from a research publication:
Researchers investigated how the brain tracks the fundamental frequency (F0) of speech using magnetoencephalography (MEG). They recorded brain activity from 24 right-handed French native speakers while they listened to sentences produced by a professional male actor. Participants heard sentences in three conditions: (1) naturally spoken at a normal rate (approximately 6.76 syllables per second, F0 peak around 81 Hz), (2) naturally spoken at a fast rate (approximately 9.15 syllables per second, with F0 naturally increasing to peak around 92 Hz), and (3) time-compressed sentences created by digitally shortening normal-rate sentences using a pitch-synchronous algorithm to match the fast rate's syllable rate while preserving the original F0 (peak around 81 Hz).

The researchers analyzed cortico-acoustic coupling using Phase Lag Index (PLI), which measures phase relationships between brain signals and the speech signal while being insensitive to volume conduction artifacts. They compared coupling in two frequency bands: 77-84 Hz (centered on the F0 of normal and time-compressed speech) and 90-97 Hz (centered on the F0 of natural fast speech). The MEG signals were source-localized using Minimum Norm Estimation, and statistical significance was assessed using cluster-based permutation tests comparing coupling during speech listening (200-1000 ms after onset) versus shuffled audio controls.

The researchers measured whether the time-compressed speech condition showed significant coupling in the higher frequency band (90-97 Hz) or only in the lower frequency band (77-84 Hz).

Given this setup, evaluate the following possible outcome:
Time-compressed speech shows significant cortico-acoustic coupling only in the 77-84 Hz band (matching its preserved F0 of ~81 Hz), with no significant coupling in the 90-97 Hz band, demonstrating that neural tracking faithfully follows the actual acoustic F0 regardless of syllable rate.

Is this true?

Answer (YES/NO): YES